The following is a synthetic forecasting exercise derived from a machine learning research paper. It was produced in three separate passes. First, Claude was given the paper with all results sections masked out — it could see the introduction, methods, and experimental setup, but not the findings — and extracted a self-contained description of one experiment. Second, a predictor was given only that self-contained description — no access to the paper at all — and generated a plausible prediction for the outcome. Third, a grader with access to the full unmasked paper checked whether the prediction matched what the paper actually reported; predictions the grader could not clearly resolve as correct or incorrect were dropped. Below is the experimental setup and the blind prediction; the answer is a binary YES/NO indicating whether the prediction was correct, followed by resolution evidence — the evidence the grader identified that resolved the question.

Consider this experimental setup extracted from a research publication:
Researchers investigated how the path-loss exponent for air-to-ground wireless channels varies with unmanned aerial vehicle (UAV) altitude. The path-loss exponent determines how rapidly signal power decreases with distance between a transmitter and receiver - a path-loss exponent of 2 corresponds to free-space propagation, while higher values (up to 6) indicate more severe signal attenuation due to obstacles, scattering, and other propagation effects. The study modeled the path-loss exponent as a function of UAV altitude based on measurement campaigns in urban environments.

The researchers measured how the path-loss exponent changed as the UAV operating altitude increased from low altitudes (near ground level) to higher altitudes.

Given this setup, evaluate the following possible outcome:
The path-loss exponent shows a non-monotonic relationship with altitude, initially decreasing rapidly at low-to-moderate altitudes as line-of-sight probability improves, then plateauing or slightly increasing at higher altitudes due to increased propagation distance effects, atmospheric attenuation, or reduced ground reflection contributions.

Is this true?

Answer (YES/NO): NO